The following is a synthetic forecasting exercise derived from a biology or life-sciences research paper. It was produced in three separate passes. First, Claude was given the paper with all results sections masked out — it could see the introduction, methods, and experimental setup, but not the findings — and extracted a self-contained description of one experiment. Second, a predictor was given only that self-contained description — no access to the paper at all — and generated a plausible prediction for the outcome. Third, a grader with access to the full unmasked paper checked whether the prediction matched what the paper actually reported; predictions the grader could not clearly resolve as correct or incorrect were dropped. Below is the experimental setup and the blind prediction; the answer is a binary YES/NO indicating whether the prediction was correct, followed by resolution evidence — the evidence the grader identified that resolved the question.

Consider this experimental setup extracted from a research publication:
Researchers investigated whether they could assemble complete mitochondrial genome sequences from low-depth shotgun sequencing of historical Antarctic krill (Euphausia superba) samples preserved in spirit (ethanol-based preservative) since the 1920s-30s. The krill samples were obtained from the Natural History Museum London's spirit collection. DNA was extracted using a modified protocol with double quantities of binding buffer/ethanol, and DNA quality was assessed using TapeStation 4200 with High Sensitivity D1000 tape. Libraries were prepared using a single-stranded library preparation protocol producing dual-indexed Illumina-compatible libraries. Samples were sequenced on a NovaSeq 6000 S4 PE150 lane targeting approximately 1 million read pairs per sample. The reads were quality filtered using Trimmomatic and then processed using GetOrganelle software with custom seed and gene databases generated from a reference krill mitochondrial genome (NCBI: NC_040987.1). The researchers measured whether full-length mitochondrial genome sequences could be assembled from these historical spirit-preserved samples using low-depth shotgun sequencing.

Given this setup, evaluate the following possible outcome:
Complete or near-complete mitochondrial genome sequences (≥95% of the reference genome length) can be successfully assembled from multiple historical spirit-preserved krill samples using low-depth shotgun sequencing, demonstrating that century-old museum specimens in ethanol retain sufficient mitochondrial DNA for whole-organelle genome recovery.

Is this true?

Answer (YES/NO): YES